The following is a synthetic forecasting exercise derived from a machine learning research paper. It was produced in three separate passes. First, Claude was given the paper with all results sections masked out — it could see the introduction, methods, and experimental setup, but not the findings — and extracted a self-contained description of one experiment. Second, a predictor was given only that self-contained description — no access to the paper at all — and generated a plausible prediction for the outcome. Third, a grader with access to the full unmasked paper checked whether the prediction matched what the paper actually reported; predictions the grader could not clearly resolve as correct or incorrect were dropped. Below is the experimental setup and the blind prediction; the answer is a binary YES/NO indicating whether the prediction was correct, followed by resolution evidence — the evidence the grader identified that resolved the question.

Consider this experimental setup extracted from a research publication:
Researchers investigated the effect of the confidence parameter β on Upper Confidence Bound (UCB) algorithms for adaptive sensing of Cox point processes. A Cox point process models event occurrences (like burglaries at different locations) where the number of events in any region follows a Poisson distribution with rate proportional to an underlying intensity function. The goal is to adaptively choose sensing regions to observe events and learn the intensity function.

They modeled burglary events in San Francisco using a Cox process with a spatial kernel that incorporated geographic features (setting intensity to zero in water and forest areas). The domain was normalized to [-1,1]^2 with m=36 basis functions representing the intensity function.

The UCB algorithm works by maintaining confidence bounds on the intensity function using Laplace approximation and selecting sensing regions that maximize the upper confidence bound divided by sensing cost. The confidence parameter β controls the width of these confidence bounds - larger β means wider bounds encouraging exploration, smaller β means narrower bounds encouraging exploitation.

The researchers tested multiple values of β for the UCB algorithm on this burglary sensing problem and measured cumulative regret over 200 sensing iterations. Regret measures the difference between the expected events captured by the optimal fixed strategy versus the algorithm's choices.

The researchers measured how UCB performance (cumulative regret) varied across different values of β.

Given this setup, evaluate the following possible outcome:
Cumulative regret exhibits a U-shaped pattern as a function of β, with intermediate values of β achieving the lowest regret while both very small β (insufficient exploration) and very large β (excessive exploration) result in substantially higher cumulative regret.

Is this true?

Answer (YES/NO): NO